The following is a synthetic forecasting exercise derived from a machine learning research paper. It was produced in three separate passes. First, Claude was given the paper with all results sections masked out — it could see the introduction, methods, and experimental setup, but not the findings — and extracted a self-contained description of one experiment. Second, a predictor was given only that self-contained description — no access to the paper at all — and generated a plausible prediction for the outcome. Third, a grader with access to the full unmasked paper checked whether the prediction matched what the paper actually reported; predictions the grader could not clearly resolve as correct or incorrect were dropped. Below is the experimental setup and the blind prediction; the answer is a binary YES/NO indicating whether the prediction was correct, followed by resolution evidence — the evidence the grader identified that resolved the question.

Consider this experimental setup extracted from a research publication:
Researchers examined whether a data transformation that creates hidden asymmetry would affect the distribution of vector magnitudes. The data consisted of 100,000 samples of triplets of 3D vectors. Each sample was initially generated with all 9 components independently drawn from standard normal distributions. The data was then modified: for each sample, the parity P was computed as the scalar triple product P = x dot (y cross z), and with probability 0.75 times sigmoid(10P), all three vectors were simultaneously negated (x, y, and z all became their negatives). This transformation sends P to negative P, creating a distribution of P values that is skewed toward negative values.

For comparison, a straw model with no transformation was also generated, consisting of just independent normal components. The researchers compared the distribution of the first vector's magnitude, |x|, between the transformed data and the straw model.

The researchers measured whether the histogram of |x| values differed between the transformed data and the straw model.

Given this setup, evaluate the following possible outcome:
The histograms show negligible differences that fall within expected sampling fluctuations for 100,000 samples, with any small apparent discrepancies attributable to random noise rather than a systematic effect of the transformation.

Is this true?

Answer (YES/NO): YES